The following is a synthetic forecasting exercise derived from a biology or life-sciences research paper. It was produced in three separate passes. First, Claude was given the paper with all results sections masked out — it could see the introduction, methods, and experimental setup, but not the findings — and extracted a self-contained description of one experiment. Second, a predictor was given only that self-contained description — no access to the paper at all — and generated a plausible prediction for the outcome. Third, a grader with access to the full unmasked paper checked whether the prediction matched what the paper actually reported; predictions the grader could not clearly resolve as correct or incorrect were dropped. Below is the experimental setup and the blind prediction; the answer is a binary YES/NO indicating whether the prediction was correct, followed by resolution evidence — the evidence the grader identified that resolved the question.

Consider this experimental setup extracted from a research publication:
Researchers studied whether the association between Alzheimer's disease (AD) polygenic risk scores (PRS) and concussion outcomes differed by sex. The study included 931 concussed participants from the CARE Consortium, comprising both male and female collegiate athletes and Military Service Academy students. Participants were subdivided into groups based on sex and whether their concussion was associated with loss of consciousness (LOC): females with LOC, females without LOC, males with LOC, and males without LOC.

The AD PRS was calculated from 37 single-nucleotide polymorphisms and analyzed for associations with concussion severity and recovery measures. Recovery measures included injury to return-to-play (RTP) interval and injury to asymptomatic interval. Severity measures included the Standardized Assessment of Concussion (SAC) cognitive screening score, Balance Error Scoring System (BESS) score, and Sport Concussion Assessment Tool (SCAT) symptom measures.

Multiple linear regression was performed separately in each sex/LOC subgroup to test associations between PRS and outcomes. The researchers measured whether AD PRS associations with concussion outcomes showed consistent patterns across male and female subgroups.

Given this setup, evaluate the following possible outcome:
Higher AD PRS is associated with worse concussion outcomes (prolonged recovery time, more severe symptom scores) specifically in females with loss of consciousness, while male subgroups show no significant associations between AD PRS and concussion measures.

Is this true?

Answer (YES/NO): NO